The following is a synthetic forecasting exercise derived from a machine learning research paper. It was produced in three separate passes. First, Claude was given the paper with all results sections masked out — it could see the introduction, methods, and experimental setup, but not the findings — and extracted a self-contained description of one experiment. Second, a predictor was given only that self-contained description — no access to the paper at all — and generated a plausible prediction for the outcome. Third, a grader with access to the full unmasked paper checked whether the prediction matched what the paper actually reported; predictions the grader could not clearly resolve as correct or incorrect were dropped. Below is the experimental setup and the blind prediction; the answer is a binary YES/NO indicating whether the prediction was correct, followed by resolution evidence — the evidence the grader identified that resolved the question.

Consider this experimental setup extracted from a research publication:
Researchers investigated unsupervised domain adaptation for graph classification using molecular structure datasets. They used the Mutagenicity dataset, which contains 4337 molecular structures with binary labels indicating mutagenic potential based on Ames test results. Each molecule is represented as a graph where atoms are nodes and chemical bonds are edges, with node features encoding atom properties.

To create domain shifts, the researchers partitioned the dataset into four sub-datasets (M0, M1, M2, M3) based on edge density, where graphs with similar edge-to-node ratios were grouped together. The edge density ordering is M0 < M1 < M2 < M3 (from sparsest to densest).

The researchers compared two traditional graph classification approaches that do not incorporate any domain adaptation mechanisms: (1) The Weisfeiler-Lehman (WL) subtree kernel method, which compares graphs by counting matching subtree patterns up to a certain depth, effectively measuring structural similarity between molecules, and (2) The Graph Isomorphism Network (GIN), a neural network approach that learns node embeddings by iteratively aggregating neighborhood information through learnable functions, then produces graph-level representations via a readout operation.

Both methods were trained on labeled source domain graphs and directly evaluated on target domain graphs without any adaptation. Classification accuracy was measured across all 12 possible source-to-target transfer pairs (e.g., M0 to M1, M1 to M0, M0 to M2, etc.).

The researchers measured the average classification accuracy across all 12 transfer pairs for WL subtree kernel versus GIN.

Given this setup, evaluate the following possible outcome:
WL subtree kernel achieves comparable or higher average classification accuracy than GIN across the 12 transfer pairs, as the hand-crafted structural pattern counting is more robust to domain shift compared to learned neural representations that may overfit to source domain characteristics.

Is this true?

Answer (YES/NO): YES